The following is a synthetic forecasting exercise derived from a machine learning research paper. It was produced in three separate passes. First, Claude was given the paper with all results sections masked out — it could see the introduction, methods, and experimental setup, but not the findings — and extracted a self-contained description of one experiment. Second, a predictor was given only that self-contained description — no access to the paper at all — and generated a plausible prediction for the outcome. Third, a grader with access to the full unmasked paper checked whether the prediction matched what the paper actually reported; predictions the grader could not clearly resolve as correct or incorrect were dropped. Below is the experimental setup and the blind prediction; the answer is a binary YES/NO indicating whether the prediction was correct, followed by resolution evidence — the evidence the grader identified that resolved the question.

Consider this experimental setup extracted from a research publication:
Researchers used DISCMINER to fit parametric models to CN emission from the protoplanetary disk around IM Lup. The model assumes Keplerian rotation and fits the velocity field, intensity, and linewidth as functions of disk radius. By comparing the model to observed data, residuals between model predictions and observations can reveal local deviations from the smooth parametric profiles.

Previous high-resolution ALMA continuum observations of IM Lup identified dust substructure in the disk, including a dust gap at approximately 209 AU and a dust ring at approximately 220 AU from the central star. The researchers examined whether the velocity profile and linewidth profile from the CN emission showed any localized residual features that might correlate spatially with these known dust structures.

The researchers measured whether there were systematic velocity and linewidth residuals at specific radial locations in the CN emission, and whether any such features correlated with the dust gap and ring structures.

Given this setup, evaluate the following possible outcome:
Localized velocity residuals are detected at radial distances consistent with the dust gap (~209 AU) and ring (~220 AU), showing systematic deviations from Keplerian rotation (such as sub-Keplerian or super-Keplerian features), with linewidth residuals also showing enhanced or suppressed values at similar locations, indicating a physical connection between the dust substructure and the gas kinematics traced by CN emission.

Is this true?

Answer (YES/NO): YES